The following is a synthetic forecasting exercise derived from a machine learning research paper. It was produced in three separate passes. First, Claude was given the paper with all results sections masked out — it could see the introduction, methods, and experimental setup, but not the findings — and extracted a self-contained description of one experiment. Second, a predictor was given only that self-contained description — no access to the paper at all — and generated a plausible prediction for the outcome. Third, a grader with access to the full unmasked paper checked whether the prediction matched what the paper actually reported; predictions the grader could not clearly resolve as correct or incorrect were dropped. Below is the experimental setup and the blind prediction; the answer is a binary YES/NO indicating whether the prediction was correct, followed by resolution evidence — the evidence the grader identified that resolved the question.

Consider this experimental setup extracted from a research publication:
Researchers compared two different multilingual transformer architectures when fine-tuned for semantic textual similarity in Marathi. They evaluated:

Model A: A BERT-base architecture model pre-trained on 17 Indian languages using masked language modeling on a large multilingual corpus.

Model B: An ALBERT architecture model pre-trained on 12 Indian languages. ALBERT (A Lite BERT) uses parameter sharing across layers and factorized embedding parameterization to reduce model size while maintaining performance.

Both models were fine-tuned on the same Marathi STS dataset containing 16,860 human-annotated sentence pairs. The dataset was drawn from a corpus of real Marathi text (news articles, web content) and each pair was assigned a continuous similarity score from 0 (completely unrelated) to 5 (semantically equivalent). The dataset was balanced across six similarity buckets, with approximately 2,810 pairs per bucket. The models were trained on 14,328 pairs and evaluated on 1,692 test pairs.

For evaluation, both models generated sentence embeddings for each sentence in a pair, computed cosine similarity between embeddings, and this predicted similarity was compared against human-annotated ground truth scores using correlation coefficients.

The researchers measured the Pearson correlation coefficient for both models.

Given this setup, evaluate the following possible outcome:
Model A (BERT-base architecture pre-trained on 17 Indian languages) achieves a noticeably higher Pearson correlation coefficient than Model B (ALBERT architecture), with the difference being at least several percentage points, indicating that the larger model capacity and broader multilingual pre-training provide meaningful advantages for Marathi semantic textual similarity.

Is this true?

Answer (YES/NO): YES